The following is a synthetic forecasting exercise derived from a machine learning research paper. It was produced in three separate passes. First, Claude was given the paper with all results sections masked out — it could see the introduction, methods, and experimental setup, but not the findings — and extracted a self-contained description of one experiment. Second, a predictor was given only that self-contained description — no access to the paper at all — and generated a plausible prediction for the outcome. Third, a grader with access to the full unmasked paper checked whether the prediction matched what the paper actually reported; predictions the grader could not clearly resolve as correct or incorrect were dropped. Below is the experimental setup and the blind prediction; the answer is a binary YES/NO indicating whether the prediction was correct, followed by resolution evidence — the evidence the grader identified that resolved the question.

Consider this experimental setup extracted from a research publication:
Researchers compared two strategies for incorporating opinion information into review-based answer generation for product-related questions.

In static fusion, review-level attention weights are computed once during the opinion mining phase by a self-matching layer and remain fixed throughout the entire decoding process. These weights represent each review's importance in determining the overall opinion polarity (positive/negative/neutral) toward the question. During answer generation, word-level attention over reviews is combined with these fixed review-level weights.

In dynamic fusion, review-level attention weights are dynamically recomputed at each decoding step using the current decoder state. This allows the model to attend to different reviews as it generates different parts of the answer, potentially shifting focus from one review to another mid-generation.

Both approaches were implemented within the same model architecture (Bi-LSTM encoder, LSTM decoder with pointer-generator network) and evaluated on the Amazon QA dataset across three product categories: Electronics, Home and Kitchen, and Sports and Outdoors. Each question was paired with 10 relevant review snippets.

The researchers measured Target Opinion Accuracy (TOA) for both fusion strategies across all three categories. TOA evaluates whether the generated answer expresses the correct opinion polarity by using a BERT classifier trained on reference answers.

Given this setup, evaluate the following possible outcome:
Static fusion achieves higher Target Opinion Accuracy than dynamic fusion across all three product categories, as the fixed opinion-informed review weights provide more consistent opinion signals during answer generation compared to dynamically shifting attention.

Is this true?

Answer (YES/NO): NO